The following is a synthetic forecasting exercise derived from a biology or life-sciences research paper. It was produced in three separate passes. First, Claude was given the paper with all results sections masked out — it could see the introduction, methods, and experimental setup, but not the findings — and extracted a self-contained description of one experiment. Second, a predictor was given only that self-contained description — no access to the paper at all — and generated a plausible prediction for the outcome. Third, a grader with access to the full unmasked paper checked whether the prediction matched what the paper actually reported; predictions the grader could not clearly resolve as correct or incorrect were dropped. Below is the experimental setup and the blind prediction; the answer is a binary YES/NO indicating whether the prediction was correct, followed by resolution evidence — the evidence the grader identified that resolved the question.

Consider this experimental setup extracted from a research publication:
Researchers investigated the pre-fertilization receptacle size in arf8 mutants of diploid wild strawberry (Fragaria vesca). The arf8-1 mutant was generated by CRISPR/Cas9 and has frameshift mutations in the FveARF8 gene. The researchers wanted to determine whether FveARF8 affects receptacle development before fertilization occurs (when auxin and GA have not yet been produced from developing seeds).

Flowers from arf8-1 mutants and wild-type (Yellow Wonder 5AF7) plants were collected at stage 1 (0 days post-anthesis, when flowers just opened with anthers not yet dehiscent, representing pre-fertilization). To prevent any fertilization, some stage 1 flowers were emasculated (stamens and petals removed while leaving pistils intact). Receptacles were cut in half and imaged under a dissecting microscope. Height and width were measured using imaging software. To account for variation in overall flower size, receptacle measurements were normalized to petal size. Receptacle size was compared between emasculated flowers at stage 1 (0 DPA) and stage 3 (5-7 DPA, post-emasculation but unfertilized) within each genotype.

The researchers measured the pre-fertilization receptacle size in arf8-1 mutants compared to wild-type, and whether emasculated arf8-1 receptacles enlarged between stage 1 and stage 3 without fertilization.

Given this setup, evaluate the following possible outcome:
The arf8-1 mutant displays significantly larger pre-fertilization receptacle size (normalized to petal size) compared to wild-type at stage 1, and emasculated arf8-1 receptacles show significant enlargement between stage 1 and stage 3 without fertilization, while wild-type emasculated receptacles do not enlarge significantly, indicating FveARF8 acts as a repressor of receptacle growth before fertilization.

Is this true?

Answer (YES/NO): NO